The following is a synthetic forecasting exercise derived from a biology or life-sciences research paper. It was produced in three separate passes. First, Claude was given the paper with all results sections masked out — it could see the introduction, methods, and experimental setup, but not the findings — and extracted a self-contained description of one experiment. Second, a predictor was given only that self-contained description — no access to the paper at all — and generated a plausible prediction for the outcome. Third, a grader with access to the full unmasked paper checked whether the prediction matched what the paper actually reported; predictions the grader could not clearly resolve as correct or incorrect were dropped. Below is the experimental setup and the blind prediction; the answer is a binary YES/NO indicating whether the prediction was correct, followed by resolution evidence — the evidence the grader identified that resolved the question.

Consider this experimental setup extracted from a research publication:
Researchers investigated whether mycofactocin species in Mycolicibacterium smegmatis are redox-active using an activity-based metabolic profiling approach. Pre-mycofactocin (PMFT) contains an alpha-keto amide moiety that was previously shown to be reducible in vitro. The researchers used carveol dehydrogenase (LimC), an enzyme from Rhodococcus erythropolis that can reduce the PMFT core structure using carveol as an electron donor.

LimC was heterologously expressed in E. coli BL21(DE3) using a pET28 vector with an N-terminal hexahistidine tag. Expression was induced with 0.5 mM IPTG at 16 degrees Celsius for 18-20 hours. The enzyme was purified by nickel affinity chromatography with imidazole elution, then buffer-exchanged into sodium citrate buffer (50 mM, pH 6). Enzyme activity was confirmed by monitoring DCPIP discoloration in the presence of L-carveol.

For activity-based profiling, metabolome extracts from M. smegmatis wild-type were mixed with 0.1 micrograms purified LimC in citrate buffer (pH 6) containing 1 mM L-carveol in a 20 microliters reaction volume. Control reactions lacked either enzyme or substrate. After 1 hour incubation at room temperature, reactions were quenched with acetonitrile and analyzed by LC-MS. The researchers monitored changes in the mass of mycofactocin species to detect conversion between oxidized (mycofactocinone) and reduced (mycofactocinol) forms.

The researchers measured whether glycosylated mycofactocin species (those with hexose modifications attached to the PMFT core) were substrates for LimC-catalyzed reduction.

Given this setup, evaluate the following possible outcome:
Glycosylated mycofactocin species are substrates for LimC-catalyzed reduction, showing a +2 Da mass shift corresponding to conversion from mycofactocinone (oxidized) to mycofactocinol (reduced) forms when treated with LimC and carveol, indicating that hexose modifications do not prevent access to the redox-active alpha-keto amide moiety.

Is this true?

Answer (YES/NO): YES